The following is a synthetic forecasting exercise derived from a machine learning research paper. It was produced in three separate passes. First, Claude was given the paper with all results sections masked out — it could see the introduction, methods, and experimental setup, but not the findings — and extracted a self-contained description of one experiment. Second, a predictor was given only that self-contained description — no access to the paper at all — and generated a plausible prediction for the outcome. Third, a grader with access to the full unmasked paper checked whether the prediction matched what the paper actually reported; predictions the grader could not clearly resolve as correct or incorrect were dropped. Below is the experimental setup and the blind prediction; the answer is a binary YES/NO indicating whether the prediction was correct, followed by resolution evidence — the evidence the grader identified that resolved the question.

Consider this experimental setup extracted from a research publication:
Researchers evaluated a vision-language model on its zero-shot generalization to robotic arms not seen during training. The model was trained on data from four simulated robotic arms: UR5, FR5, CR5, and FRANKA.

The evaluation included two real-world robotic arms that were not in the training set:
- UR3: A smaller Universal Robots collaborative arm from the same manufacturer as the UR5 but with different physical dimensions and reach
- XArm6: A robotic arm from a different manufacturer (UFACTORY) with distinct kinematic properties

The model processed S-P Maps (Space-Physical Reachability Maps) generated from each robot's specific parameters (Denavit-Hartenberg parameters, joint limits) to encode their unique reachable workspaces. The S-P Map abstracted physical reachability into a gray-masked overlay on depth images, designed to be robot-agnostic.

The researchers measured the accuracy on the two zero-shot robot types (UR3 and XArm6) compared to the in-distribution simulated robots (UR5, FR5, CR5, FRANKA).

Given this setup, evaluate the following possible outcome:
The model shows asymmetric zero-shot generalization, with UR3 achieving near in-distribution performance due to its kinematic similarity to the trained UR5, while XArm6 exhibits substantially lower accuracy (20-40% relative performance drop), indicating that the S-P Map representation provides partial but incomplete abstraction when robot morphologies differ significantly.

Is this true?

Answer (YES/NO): NO